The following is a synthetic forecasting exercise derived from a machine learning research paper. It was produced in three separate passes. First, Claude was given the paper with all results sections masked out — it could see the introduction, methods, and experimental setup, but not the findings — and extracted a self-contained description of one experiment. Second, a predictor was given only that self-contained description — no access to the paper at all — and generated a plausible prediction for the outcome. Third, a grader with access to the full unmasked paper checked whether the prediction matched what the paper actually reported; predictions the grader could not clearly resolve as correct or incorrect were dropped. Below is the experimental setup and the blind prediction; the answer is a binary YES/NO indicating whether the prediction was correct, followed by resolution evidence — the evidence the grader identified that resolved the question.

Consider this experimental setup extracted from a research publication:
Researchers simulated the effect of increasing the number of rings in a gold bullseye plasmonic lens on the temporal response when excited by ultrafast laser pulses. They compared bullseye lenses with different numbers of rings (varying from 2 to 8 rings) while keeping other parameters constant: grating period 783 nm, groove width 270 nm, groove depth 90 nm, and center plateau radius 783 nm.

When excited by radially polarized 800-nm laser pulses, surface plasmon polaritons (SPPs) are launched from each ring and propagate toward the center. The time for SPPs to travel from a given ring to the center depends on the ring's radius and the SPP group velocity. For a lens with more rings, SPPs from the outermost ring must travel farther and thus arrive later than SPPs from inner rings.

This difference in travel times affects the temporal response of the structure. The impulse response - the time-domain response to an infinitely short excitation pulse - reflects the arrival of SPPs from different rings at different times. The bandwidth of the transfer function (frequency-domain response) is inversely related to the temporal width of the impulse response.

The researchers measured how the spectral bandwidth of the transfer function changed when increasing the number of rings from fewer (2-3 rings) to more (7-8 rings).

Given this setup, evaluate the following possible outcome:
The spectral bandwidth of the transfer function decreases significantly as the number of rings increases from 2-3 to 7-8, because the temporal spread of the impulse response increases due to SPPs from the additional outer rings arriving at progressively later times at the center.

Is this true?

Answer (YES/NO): YES